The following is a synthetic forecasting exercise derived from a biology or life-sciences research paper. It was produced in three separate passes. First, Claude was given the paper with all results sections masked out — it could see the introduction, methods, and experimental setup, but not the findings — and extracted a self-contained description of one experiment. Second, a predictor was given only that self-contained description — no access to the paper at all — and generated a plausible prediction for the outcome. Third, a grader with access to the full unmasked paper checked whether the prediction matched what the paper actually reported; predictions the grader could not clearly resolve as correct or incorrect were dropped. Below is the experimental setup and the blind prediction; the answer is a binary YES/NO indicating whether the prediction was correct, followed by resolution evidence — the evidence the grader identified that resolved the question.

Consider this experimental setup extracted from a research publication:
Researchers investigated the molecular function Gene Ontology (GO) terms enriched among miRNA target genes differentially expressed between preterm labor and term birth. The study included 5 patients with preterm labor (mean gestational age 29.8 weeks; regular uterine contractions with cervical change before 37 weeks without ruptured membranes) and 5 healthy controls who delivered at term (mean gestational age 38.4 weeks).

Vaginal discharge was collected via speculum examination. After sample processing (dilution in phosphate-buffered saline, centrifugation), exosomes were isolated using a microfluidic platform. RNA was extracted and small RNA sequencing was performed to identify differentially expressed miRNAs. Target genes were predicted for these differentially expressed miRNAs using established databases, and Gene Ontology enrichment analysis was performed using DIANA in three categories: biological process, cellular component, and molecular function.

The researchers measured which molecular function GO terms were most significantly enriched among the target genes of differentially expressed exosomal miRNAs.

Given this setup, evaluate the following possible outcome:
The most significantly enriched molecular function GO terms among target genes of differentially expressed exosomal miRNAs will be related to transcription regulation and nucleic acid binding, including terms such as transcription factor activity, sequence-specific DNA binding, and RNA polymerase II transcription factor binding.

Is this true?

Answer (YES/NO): NO